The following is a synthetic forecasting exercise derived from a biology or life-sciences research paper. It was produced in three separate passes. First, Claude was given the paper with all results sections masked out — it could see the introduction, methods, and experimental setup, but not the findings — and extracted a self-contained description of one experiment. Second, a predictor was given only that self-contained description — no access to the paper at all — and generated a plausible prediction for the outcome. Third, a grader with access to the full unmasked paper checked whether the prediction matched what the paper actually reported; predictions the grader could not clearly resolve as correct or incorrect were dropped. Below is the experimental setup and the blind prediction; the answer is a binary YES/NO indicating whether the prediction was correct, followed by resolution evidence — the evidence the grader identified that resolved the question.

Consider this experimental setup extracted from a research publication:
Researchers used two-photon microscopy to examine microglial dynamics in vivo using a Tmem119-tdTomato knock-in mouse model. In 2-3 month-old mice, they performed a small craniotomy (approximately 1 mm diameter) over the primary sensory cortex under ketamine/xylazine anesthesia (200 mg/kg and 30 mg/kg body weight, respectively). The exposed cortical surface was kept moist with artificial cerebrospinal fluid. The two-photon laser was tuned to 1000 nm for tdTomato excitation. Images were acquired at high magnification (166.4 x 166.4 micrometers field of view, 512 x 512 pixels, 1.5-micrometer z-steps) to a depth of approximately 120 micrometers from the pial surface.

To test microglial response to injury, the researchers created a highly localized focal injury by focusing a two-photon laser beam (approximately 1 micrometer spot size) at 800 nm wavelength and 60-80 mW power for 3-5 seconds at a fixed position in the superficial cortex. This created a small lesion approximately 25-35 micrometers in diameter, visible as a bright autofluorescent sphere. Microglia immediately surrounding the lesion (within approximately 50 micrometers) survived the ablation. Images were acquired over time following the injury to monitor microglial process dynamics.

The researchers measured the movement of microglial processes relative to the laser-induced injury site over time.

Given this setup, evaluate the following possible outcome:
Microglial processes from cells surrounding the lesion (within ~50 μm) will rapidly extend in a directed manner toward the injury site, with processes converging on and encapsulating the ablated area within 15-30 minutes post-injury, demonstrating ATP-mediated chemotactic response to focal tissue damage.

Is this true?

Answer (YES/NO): NO